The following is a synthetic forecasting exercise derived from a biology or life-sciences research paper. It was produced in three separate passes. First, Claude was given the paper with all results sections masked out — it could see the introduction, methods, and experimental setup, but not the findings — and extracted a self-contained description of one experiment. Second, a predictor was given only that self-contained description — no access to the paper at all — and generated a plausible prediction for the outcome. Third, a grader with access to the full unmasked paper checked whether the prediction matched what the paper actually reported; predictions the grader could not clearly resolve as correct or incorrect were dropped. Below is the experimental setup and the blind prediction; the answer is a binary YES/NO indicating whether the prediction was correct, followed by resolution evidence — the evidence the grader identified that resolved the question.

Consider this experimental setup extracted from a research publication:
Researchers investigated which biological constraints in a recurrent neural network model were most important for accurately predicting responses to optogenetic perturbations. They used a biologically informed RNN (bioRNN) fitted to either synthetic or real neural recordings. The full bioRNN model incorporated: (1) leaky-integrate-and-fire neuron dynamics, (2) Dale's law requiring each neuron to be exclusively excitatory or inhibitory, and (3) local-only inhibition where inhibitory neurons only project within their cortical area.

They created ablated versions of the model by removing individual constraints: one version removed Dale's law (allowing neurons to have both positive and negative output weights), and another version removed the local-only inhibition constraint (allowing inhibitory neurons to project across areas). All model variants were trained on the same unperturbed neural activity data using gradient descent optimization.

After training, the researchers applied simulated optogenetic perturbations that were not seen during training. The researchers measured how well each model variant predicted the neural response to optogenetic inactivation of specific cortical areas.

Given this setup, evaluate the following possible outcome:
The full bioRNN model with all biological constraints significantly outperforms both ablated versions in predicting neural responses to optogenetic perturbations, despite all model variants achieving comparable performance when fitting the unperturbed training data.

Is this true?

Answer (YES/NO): YES